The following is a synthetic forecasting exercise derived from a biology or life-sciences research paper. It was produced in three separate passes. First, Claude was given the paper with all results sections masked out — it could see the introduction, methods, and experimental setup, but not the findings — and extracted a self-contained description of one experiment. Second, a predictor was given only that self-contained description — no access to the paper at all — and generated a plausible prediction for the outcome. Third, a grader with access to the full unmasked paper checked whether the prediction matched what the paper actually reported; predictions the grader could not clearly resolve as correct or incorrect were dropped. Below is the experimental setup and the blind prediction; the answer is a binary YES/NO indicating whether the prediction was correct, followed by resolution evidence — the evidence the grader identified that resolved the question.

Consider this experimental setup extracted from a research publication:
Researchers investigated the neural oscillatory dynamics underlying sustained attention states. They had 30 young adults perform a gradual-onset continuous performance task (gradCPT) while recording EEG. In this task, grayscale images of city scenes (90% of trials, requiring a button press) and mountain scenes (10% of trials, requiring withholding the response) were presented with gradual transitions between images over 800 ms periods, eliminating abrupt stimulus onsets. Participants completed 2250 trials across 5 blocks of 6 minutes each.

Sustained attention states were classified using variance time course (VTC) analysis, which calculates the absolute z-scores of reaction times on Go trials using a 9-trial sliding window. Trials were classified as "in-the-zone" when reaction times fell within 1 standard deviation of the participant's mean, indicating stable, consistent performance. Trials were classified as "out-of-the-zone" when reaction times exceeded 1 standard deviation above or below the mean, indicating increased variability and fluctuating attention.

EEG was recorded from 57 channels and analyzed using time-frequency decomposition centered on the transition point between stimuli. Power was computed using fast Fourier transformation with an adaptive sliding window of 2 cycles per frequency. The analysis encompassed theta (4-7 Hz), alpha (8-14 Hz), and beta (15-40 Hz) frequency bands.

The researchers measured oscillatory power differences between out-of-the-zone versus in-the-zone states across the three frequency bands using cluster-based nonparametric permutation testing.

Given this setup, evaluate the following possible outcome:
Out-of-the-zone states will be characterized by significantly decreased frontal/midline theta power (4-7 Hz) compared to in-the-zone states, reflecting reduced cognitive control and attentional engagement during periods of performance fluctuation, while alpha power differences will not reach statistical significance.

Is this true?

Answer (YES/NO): YES